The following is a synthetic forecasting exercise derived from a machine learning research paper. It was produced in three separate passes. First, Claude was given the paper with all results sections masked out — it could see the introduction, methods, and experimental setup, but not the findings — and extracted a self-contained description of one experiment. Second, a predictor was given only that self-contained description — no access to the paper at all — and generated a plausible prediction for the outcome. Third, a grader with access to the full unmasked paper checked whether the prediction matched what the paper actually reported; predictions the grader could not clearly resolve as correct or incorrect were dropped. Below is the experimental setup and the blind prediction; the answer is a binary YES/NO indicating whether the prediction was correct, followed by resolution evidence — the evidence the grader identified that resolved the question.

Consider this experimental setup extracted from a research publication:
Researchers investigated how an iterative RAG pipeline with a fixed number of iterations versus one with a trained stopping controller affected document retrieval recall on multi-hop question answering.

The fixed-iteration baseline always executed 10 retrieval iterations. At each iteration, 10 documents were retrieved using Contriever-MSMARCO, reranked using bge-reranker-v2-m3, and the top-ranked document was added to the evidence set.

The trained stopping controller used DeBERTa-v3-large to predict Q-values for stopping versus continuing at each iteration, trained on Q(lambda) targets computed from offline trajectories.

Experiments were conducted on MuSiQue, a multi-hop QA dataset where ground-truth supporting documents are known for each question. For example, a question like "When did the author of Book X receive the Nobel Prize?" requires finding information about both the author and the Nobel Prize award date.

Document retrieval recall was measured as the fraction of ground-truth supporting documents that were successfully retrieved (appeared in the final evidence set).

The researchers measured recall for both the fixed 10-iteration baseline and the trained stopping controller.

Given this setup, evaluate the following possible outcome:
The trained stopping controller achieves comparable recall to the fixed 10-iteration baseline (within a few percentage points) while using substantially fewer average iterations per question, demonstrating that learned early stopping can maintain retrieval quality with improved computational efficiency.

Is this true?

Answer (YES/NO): NO